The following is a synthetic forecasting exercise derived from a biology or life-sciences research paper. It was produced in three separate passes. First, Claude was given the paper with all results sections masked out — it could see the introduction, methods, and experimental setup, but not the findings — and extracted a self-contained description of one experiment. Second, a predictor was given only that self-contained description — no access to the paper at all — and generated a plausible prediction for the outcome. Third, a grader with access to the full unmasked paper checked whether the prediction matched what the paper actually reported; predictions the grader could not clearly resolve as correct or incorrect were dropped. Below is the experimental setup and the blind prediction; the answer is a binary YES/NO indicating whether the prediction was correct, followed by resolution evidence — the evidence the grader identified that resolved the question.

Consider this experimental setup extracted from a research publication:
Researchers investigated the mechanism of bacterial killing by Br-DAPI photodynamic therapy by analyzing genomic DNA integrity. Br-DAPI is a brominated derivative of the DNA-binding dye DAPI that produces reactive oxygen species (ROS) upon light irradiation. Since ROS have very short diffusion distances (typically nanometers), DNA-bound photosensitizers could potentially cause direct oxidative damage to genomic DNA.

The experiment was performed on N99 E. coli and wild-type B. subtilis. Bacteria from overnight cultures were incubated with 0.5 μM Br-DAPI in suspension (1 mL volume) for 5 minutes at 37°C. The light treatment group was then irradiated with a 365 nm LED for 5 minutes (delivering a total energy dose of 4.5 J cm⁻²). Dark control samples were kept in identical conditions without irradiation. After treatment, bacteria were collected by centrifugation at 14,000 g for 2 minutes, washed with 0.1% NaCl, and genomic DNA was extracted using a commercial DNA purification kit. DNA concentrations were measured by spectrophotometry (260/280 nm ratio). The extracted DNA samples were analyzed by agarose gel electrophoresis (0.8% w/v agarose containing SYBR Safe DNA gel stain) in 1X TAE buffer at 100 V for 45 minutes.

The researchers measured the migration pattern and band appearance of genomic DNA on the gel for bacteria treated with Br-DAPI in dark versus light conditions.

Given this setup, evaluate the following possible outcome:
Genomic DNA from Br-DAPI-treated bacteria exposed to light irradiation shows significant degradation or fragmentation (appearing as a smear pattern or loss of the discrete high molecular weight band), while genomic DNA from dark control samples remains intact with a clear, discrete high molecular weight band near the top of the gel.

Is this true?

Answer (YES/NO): YES